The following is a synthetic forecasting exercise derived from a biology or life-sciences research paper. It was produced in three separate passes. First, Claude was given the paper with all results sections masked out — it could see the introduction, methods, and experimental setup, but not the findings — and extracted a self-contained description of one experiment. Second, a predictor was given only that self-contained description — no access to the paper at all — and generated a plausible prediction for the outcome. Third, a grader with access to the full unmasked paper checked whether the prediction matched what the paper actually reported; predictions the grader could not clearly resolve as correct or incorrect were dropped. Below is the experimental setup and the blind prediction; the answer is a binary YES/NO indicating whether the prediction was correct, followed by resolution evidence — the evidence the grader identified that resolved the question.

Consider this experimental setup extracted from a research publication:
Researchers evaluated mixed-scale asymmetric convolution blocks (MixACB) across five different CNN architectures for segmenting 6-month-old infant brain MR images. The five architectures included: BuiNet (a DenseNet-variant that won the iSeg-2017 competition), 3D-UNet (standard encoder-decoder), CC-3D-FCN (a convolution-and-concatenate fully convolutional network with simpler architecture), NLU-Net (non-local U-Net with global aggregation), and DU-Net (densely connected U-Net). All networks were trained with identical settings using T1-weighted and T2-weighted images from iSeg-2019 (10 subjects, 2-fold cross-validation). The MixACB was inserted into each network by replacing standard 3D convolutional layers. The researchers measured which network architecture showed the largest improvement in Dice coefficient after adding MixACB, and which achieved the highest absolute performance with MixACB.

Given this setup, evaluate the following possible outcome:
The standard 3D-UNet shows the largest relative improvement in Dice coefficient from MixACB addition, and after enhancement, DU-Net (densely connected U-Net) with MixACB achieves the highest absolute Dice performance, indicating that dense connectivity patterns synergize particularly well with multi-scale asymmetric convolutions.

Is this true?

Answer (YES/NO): NO